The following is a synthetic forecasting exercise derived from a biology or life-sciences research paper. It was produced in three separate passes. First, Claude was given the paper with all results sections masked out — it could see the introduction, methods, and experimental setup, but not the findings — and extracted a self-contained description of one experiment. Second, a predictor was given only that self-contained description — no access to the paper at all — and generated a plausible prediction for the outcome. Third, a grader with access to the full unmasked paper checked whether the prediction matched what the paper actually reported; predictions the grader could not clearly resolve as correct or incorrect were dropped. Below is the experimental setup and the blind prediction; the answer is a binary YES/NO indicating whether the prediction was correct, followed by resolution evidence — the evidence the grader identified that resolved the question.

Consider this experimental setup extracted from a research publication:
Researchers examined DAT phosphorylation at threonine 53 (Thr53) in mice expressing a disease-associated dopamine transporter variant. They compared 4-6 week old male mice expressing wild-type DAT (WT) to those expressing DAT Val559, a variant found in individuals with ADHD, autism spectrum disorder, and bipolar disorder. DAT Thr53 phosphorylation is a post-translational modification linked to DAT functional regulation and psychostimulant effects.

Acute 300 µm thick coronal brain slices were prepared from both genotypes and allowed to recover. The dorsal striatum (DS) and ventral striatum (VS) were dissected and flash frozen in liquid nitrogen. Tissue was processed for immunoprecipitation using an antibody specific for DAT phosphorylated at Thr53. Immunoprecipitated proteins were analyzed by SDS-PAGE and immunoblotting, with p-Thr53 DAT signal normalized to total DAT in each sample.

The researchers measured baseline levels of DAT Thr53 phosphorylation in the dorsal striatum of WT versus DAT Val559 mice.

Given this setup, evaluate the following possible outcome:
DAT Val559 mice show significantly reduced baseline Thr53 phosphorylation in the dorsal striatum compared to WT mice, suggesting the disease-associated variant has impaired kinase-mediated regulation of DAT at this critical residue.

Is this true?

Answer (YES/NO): NO